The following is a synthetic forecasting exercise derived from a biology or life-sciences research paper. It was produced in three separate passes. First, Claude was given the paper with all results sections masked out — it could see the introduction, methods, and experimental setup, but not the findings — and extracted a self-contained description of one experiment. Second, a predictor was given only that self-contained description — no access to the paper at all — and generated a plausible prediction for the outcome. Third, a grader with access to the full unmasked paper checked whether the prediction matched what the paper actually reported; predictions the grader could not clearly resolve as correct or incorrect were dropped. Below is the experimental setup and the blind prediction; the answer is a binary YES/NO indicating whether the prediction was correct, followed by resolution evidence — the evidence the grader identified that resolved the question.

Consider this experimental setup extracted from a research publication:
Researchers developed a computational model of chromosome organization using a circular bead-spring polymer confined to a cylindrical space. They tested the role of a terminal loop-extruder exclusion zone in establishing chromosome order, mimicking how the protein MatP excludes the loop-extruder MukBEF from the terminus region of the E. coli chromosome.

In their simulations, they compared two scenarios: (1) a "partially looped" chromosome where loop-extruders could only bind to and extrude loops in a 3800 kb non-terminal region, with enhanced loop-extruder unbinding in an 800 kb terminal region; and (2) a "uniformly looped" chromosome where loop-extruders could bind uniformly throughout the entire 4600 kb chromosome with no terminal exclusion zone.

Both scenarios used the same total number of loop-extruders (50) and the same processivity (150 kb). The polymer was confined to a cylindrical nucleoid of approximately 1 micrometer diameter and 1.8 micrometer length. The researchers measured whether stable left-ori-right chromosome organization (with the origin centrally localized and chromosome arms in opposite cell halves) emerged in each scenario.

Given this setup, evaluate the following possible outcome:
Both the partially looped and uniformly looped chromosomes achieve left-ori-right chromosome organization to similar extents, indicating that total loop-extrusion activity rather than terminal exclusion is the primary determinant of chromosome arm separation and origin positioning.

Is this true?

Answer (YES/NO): NO